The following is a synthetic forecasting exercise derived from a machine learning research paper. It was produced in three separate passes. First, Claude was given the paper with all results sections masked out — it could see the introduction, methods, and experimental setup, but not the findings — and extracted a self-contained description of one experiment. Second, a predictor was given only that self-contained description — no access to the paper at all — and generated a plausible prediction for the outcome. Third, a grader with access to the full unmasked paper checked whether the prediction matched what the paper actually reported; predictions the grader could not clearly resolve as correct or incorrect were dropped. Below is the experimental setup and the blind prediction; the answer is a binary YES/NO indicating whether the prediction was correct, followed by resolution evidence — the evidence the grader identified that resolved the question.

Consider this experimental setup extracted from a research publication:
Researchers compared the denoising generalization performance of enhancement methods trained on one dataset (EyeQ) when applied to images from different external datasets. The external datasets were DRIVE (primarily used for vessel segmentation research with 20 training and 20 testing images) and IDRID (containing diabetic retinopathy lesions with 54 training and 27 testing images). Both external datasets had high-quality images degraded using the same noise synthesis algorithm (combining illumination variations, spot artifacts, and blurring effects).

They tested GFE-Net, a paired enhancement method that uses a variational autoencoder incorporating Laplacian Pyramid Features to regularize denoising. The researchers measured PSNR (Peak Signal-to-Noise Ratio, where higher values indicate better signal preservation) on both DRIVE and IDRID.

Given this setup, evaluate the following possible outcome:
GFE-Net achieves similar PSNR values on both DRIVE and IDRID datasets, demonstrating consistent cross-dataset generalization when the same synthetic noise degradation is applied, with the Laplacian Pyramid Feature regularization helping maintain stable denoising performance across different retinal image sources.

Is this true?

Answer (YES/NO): NO